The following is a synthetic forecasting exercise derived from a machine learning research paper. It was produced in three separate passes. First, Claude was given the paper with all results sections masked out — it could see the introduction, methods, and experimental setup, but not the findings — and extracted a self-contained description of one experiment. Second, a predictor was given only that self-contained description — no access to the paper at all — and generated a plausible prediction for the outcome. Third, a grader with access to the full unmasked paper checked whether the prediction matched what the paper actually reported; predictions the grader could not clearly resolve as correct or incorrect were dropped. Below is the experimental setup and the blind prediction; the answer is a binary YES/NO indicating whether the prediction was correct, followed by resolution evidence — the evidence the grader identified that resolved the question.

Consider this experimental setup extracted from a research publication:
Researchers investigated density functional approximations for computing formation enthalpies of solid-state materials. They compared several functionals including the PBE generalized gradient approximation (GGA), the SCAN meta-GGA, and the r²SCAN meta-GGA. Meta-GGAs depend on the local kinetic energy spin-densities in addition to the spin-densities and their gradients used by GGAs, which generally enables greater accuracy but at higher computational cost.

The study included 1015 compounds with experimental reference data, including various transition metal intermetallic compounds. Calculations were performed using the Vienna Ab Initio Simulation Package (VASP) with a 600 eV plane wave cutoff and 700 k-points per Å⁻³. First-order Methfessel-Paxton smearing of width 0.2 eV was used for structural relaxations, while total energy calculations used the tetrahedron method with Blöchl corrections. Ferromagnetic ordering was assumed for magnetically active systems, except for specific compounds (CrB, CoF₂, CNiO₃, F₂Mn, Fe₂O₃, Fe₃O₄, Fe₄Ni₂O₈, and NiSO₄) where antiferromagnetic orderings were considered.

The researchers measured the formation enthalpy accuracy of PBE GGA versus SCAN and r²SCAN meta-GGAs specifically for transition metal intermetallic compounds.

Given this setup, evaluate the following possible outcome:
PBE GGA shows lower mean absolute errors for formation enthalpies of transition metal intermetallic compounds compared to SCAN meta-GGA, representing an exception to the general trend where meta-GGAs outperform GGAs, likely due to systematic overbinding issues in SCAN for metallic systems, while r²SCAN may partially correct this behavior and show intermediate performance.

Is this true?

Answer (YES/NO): YES